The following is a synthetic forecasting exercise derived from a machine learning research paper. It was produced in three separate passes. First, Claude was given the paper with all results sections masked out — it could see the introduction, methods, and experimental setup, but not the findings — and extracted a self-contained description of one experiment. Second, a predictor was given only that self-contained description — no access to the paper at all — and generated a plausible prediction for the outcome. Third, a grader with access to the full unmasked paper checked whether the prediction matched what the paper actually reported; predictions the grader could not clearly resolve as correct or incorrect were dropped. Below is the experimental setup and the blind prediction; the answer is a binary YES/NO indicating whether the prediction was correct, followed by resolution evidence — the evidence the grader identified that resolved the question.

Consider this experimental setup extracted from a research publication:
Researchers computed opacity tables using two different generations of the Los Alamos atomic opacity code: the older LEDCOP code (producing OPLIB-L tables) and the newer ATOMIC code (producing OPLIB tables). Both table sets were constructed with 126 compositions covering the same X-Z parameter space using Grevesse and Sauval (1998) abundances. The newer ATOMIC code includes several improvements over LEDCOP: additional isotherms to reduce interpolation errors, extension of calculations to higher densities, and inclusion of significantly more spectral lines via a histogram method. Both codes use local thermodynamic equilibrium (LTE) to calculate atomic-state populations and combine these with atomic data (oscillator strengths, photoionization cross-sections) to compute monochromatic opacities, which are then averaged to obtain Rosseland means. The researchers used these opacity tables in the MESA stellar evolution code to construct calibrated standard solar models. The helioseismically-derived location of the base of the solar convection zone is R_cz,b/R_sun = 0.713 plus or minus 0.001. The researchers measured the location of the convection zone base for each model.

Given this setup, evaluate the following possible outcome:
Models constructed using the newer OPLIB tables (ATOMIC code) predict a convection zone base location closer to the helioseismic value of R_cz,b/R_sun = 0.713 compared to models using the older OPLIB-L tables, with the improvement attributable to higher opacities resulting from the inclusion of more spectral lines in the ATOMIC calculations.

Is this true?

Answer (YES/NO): NO